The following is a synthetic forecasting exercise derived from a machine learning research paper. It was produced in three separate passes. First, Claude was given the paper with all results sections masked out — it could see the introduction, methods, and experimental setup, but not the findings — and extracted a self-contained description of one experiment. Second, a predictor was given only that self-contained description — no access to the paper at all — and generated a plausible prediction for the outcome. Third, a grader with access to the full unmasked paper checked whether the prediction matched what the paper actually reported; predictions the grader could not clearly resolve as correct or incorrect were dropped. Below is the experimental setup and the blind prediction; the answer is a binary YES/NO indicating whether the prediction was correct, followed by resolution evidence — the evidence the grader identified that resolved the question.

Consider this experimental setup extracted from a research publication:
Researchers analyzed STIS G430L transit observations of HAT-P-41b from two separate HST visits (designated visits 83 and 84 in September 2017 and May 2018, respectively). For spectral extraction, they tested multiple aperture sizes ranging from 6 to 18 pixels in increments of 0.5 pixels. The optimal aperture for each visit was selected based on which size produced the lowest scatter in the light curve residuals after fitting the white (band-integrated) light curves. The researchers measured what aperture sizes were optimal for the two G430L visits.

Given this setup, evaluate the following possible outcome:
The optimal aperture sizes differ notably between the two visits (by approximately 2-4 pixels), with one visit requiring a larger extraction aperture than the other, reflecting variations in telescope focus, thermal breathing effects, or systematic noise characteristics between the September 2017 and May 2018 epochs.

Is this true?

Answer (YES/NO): NO